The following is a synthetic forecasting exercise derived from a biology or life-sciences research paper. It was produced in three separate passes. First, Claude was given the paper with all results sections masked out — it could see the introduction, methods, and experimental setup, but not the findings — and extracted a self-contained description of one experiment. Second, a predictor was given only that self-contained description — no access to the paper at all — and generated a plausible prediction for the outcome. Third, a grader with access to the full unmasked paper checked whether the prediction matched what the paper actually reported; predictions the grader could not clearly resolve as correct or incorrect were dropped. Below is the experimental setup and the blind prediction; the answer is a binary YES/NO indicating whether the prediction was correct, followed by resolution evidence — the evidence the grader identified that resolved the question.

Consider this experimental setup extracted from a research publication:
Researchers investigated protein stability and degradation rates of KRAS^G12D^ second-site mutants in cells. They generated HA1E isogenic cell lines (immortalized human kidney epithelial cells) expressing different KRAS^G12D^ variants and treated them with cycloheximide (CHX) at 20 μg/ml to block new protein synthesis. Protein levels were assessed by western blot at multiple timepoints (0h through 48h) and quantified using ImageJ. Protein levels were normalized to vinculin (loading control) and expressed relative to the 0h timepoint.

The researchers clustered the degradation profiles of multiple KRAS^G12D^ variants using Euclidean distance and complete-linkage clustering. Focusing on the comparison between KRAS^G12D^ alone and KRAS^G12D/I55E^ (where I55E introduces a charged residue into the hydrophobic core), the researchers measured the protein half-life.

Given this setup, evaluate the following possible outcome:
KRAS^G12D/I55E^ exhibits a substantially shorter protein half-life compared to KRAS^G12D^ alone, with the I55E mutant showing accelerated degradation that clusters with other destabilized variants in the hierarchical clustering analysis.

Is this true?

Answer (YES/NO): NO